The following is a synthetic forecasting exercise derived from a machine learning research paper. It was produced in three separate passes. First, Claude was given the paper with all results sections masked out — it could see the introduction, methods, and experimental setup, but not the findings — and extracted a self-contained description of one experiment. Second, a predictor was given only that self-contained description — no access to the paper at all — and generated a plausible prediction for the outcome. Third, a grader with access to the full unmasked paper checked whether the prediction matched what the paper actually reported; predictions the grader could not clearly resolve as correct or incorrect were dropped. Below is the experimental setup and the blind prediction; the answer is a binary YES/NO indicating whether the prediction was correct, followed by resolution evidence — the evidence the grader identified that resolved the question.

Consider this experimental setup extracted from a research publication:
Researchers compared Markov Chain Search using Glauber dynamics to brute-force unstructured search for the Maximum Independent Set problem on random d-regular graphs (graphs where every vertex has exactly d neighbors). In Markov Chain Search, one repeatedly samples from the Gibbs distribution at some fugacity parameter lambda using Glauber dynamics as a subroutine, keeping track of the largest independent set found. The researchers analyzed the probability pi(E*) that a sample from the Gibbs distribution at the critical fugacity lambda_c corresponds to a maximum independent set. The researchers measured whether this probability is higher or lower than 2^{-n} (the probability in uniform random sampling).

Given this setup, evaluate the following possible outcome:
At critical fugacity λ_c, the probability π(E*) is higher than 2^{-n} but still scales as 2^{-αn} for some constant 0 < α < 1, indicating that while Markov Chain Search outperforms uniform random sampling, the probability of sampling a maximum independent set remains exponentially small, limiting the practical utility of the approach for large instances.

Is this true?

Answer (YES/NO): YES